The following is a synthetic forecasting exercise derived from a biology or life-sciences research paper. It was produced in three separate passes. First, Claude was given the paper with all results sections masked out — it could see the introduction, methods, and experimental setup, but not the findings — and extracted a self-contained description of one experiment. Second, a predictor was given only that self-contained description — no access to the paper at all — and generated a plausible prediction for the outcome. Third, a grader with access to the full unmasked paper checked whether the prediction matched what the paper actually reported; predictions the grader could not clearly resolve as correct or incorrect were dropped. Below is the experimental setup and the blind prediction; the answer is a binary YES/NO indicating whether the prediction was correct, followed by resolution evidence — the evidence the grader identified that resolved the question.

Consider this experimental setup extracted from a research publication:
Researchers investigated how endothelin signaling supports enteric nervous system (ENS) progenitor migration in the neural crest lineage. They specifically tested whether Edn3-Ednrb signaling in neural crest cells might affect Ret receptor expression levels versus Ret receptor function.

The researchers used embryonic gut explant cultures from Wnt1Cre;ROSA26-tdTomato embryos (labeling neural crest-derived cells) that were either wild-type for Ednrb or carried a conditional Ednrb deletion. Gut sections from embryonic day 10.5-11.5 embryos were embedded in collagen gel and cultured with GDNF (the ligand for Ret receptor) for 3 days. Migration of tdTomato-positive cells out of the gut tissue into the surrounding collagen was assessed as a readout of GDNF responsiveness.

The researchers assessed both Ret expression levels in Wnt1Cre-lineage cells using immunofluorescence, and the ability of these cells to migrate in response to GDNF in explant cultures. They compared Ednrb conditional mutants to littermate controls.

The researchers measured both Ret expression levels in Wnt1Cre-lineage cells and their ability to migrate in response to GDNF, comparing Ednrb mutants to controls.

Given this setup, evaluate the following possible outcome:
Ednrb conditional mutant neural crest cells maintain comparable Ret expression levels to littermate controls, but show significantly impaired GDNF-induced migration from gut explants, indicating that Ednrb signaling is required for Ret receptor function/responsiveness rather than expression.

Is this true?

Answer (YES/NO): YES